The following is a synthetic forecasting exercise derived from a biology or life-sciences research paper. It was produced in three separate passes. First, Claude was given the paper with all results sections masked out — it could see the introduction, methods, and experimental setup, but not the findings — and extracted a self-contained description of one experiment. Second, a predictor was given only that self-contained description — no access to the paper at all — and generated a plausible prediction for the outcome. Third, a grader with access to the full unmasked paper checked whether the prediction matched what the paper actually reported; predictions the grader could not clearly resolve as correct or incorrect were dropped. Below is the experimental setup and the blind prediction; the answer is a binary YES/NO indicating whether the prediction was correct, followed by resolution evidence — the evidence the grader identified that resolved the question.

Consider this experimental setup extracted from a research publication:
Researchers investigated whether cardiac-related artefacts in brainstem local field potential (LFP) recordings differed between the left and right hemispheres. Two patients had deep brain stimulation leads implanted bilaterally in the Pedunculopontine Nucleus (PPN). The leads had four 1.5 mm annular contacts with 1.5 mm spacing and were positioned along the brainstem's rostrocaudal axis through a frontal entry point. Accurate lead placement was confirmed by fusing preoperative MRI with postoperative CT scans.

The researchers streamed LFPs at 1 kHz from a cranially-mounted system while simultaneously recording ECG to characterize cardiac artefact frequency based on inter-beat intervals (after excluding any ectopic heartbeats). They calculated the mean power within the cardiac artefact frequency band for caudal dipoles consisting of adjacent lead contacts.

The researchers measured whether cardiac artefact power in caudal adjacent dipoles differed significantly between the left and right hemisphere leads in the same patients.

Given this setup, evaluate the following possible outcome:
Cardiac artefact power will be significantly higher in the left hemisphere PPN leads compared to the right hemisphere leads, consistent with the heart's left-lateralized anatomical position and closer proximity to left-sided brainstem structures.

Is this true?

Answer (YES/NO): NO